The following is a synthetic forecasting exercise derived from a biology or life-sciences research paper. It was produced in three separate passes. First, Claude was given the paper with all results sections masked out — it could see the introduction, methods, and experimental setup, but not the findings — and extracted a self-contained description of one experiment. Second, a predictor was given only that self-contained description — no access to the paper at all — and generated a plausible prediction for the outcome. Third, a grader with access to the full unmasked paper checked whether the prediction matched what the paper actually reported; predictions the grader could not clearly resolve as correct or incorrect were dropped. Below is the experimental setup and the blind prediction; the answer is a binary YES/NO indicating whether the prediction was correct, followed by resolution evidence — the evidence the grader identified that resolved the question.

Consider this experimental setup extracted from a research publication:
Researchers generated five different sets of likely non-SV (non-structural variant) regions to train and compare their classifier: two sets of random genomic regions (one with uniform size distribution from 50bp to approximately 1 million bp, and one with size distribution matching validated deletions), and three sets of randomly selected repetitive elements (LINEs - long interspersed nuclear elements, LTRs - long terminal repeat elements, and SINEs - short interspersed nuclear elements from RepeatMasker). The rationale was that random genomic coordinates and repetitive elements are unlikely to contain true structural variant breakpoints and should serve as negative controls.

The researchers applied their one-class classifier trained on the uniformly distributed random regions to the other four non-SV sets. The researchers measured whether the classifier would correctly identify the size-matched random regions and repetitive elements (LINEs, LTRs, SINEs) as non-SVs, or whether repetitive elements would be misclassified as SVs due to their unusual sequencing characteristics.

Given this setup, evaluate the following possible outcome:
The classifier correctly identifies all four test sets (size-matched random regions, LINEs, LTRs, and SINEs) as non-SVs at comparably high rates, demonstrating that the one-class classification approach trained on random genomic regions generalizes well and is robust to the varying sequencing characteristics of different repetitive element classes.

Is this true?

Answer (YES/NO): YES